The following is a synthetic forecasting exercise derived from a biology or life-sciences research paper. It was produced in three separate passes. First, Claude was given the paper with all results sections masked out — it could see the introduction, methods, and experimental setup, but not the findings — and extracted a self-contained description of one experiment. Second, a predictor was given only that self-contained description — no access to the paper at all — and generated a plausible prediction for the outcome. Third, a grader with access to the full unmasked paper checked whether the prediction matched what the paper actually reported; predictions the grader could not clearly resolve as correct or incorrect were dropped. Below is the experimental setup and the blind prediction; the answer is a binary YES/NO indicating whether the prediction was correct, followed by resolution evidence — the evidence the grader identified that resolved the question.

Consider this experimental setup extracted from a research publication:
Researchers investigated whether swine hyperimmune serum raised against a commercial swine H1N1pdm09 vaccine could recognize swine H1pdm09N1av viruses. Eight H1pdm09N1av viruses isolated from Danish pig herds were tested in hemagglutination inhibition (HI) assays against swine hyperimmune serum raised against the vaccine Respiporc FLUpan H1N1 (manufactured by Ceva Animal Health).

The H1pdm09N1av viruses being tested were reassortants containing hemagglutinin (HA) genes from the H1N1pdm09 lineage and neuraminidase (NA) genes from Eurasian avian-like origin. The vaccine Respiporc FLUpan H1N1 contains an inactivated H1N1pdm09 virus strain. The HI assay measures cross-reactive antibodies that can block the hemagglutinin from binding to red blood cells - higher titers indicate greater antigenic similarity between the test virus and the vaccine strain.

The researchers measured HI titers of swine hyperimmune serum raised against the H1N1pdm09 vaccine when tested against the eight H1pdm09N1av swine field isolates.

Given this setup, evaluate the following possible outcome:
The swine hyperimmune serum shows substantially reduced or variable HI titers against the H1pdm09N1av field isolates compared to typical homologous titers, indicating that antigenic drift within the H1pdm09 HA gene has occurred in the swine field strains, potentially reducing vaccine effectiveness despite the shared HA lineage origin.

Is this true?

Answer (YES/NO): YES